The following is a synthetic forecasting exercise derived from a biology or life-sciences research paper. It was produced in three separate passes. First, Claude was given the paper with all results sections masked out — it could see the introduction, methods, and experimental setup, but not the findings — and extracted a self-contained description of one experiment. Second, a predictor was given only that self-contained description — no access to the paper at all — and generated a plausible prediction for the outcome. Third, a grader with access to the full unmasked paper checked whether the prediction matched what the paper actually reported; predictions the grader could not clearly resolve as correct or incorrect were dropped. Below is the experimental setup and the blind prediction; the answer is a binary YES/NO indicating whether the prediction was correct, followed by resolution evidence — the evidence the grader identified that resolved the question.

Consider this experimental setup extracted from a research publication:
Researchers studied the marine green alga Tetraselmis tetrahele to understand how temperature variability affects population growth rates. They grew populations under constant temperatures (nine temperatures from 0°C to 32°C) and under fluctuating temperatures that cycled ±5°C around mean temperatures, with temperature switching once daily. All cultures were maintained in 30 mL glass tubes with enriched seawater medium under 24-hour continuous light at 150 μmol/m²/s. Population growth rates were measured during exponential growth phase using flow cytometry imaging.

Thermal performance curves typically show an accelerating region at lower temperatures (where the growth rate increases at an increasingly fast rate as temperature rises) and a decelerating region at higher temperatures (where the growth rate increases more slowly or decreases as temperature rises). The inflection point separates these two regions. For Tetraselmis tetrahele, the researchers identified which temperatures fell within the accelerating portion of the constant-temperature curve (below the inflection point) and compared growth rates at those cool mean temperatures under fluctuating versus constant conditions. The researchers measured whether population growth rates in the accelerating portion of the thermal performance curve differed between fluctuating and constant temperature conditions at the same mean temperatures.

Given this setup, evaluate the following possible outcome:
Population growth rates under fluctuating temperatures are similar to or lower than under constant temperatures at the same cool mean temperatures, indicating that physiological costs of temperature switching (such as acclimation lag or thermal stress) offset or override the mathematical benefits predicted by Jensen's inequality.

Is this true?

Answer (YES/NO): NO